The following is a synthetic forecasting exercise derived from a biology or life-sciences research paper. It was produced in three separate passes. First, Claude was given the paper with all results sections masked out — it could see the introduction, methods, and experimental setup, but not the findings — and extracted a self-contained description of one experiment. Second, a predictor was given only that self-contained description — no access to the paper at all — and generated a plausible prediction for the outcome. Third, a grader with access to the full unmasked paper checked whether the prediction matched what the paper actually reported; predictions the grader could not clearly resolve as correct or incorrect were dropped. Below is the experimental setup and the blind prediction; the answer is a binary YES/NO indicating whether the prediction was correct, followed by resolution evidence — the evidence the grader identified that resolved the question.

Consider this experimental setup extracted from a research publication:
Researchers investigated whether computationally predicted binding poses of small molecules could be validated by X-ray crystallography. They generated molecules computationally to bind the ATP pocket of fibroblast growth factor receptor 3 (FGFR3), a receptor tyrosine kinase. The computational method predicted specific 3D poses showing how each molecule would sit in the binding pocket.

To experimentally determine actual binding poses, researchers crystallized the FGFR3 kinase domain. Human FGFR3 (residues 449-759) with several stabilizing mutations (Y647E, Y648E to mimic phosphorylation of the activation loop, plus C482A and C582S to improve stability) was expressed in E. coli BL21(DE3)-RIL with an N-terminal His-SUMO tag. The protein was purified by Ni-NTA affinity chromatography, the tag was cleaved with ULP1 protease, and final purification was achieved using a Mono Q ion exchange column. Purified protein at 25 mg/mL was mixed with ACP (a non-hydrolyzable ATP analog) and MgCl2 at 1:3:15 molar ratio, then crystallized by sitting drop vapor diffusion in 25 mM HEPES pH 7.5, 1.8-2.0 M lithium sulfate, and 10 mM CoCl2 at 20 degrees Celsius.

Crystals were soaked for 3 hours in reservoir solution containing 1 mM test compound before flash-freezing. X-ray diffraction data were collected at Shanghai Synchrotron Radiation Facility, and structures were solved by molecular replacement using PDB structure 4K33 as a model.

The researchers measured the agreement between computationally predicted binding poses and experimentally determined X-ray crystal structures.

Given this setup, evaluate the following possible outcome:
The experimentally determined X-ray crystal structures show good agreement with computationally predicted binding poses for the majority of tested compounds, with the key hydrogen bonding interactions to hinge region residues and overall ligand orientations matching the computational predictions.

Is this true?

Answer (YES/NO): NO